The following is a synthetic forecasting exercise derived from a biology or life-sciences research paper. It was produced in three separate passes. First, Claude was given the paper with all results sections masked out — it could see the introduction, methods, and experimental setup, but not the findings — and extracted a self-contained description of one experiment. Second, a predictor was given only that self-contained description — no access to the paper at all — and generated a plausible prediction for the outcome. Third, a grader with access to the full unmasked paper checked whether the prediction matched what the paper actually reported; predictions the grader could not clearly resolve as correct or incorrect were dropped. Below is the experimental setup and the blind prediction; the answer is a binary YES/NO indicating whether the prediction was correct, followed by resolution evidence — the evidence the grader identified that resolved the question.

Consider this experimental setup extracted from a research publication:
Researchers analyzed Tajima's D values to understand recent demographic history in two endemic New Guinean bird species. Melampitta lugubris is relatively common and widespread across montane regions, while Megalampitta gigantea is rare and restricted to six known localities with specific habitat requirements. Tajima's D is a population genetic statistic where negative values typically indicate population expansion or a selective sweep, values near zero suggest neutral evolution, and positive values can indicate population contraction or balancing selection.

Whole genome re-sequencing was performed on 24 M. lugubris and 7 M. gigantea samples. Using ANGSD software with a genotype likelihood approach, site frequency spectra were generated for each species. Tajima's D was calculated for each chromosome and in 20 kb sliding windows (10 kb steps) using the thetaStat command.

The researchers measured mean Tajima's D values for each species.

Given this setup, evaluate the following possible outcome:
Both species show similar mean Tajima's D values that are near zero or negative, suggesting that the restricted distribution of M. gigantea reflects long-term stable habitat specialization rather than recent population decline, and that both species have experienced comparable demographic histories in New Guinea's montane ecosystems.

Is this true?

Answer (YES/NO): NO